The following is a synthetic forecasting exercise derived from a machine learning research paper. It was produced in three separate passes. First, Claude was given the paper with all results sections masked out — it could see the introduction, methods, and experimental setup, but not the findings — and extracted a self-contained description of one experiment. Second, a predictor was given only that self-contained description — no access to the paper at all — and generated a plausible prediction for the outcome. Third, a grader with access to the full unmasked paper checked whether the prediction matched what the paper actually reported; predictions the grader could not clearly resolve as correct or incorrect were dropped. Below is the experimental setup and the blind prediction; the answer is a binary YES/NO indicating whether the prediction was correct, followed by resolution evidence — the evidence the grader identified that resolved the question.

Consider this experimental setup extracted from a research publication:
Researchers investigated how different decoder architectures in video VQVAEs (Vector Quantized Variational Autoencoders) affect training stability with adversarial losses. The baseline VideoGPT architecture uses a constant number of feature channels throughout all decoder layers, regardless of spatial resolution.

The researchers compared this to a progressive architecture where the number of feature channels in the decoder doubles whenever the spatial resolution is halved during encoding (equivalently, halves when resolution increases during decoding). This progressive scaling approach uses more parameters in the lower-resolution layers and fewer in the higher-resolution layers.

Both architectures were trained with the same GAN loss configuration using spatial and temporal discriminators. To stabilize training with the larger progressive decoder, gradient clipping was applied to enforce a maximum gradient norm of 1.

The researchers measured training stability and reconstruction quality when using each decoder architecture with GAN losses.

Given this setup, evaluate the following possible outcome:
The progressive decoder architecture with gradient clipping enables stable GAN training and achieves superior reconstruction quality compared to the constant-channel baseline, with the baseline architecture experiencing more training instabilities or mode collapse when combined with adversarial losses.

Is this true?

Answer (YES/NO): YES